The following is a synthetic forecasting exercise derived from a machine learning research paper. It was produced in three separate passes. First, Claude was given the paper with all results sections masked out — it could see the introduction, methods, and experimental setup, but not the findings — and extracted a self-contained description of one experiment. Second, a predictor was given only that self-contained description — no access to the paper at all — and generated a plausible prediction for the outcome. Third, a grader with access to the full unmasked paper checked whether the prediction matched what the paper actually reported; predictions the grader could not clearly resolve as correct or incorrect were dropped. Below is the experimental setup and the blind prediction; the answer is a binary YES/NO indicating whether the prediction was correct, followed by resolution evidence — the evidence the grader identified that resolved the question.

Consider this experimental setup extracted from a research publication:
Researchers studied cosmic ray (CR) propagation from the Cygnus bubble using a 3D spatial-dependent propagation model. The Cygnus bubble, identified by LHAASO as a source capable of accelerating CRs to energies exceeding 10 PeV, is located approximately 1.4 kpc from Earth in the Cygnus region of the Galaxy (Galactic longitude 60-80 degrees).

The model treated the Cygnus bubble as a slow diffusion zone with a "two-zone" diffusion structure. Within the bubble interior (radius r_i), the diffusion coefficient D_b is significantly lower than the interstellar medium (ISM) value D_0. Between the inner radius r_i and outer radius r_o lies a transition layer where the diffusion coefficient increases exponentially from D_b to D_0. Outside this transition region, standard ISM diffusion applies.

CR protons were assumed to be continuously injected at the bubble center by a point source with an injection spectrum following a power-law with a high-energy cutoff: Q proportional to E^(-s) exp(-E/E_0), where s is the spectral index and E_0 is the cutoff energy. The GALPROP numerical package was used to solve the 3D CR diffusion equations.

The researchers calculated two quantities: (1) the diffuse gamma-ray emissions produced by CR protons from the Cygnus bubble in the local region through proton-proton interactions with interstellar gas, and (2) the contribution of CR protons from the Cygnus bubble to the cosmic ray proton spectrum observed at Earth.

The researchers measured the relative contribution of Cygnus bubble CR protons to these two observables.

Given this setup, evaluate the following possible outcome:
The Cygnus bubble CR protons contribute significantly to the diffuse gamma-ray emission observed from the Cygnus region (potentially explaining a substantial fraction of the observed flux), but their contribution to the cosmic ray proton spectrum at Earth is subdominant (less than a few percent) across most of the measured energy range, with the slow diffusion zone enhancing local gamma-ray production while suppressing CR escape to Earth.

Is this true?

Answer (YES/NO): YES